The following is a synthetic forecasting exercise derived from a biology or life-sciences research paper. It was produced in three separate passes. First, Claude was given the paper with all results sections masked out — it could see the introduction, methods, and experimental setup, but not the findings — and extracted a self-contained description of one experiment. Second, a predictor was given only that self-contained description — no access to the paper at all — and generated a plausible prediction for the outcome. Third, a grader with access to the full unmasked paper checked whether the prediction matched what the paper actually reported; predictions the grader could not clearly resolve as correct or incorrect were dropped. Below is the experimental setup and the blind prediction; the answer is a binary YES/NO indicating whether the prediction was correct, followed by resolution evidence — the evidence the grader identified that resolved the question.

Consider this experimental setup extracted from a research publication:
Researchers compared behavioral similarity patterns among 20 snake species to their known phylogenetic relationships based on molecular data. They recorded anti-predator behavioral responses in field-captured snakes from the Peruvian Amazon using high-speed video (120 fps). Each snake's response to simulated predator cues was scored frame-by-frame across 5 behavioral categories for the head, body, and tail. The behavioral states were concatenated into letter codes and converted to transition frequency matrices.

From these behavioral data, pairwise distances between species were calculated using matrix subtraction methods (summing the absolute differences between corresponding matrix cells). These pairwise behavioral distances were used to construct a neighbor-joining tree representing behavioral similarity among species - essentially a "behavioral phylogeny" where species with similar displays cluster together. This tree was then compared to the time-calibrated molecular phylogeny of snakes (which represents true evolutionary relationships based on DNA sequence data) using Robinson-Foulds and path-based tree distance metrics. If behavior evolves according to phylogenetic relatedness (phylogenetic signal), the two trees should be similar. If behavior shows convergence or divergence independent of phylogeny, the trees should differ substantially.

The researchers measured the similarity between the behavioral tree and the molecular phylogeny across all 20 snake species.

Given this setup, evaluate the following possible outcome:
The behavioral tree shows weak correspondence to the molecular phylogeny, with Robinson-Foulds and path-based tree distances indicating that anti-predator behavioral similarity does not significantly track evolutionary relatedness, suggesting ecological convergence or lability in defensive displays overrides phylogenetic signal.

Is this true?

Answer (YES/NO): YES